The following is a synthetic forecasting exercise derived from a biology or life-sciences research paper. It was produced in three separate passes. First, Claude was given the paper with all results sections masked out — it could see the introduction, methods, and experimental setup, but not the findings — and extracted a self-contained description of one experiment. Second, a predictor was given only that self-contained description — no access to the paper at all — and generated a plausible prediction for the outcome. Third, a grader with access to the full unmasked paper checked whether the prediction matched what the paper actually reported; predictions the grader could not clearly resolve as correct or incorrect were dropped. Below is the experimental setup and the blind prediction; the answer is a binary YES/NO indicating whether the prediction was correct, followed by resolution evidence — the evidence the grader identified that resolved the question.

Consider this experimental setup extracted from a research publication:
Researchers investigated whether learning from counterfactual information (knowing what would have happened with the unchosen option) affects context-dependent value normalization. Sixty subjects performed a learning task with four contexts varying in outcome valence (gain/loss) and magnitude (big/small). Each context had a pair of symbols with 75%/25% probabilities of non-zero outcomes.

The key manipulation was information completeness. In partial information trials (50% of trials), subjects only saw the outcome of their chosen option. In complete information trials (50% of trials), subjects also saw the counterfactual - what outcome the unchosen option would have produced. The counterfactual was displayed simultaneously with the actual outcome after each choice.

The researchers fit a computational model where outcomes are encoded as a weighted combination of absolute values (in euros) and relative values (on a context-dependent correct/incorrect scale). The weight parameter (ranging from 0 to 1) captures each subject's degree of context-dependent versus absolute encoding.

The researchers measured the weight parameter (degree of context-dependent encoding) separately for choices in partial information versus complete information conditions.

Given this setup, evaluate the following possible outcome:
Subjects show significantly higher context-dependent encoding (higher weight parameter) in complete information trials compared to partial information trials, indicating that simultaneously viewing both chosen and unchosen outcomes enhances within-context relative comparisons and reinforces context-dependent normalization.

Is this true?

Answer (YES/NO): YES